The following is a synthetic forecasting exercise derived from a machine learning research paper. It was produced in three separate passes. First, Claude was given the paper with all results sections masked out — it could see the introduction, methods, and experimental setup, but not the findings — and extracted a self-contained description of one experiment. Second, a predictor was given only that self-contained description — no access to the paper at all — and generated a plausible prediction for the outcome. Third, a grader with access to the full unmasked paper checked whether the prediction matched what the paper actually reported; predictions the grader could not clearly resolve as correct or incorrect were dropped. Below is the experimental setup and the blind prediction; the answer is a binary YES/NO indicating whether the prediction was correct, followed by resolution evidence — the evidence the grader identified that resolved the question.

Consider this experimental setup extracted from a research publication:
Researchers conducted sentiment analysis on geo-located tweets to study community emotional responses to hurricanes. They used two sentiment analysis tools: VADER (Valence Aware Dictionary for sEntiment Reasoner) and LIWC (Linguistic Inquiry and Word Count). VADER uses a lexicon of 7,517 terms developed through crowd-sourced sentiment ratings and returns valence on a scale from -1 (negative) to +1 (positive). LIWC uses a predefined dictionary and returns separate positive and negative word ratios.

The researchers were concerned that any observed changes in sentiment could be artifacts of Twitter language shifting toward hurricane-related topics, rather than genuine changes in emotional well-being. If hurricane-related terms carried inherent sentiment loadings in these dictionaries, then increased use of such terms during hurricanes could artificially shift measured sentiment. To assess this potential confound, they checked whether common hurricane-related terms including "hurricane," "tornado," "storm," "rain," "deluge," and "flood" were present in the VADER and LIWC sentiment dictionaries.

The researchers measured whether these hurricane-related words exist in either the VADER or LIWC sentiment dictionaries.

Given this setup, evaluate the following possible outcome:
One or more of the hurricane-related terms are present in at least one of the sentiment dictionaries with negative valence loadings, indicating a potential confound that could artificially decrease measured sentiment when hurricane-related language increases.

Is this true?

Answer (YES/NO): NO